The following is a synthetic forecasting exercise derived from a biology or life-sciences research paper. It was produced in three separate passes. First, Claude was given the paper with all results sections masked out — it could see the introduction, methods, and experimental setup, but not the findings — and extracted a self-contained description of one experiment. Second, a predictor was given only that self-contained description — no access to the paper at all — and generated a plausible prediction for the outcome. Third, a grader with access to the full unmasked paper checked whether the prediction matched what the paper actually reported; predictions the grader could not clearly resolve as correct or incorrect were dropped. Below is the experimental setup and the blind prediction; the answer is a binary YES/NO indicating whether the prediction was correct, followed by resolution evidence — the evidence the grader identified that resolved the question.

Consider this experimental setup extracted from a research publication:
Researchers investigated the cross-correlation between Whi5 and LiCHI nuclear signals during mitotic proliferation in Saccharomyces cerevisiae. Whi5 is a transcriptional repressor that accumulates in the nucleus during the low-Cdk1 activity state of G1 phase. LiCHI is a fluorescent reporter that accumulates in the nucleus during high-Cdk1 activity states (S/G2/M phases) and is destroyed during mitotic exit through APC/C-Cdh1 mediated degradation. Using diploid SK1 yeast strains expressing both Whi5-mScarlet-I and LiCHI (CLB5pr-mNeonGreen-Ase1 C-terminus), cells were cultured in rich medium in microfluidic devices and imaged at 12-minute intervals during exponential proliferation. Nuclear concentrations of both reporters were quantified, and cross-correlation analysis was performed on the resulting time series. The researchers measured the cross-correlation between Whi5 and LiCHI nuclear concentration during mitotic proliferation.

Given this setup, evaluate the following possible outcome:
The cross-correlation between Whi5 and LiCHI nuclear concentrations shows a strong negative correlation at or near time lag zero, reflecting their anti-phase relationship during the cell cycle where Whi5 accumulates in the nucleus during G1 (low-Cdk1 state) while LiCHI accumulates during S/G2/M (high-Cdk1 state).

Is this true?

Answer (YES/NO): YES